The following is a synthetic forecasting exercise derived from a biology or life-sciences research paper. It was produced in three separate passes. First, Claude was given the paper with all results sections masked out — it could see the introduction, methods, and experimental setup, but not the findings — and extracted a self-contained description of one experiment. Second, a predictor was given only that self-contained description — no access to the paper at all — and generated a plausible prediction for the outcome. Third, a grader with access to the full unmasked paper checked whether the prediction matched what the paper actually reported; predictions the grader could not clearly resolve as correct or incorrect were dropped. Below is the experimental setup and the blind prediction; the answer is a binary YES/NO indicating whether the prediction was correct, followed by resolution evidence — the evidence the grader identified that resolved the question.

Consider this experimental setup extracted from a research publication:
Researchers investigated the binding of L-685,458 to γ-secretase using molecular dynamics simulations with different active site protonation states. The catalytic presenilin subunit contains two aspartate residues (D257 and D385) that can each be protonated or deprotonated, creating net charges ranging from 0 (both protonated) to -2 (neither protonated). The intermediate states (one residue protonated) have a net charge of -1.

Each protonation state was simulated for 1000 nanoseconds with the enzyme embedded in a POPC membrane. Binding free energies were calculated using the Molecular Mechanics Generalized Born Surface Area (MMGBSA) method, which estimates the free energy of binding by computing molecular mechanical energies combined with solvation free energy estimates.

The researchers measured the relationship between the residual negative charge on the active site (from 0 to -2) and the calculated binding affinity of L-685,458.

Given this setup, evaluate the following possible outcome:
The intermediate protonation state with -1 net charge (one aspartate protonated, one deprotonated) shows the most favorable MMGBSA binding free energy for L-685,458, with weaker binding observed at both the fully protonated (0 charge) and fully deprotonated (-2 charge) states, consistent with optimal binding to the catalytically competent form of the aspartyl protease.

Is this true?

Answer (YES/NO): NO